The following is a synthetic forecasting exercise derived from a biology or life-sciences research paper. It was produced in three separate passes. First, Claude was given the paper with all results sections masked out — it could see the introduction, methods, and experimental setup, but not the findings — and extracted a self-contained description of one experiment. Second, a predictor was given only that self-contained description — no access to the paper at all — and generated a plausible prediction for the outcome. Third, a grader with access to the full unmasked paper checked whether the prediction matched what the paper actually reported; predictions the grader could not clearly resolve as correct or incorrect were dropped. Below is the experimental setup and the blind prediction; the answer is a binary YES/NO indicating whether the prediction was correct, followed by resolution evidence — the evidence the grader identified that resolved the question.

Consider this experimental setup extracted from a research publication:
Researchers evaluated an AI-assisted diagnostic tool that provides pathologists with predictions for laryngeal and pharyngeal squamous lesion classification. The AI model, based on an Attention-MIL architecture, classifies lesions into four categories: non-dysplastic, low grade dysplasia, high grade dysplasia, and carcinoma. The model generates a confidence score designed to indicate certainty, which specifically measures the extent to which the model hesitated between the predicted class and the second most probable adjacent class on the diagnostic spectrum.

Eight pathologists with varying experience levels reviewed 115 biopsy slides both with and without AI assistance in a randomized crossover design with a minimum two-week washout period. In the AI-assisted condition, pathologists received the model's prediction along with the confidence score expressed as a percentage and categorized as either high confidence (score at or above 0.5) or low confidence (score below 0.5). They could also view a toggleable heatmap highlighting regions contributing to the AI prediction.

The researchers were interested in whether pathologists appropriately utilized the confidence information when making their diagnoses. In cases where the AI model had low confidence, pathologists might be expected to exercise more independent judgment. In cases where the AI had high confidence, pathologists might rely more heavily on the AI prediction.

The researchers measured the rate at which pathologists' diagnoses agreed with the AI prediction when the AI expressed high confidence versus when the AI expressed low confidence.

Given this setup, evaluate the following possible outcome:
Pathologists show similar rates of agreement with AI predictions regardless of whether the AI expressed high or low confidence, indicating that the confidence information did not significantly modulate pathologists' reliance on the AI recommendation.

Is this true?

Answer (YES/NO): NO